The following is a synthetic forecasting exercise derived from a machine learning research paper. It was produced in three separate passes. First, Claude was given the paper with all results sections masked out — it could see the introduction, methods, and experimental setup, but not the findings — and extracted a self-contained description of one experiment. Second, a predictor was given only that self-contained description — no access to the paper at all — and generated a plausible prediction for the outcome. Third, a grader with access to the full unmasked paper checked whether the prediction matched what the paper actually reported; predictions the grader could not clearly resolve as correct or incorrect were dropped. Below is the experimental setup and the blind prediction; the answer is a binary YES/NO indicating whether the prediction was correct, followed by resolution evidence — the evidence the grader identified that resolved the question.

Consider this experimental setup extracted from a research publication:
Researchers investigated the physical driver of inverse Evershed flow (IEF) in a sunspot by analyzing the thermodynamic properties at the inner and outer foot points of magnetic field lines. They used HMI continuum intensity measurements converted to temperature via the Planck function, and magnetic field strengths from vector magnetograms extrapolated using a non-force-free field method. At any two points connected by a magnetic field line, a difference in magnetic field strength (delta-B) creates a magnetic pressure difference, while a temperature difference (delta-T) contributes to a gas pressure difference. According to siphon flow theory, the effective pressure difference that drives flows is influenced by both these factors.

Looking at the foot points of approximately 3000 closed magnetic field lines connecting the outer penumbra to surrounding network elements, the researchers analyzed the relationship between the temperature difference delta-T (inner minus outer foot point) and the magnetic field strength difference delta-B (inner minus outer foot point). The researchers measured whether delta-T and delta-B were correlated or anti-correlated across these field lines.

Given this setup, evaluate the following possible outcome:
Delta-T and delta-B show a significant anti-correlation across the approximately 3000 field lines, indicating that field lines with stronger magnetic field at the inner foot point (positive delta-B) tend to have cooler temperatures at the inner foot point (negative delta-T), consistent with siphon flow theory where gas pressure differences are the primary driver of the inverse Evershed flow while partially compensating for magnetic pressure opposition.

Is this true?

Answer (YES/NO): NO